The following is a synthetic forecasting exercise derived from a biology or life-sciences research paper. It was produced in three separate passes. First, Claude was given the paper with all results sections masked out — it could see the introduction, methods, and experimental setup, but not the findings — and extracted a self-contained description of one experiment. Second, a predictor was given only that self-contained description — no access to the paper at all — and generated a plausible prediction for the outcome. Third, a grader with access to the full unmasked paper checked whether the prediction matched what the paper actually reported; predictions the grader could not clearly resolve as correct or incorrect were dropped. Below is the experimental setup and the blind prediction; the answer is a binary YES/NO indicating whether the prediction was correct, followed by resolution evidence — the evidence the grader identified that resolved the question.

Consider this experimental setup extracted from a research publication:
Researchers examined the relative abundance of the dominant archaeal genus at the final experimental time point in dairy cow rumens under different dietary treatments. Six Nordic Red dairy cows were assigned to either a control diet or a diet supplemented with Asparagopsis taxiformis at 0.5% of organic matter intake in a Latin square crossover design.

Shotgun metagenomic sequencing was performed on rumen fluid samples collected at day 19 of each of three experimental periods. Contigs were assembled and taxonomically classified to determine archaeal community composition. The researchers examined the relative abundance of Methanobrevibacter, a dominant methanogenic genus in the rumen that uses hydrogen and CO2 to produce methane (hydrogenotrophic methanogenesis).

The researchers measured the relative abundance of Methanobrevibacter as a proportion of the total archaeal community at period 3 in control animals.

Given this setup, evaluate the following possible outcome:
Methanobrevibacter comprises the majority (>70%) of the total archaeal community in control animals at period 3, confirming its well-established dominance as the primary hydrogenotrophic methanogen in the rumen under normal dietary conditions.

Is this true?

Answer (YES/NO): YES